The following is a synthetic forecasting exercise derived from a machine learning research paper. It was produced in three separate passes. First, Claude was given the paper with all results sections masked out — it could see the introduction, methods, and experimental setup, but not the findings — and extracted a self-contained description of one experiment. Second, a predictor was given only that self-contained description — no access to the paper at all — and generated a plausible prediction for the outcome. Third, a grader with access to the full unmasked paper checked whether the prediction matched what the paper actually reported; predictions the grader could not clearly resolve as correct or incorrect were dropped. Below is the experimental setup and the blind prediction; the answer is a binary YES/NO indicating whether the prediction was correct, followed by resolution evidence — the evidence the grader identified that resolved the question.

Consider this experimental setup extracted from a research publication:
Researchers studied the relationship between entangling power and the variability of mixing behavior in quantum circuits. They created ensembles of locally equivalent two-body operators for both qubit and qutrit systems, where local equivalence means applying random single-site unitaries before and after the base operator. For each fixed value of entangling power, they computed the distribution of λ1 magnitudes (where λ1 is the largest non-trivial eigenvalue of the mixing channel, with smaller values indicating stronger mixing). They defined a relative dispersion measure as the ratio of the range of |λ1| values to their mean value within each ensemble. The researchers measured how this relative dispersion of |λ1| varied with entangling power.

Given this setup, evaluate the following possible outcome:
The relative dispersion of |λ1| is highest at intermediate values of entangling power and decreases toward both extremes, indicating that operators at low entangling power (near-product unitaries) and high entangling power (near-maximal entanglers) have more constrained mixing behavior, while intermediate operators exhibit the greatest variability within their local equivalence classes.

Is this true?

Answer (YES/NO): NO